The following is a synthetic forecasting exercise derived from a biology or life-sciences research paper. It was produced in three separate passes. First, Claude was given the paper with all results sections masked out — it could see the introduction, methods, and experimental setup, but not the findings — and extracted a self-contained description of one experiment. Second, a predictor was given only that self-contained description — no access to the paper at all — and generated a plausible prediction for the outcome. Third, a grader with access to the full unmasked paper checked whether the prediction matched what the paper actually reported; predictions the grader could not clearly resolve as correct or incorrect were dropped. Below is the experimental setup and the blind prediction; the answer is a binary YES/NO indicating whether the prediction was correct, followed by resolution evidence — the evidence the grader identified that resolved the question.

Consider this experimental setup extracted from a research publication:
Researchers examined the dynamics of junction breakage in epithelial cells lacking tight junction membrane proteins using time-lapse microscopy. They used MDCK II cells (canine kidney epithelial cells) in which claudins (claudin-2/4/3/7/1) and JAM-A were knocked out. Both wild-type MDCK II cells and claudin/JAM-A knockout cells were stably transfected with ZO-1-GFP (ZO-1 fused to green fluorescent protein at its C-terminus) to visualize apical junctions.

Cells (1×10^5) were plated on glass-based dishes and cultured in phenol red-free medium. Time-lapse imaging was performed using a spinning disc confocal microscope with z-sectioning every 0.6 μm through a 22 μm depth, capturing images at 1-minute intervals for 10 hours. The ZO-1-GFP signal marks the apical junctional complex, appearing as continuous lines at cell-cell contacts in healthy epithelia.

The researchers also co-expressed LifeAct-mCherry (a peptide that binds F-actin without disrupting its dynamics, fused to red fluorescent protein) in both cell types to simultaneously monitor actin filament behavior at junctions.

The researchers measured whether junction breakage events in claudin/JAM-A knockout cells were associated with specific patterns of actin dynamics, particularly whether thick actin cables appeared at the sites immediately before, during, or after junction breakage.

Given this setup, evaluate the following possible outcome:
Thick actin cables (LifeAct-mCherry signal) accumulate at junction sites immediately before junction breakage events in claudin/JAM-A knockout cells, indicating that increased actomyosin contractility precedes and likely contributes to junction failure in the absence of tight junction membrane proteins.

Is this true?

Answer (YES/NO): NO